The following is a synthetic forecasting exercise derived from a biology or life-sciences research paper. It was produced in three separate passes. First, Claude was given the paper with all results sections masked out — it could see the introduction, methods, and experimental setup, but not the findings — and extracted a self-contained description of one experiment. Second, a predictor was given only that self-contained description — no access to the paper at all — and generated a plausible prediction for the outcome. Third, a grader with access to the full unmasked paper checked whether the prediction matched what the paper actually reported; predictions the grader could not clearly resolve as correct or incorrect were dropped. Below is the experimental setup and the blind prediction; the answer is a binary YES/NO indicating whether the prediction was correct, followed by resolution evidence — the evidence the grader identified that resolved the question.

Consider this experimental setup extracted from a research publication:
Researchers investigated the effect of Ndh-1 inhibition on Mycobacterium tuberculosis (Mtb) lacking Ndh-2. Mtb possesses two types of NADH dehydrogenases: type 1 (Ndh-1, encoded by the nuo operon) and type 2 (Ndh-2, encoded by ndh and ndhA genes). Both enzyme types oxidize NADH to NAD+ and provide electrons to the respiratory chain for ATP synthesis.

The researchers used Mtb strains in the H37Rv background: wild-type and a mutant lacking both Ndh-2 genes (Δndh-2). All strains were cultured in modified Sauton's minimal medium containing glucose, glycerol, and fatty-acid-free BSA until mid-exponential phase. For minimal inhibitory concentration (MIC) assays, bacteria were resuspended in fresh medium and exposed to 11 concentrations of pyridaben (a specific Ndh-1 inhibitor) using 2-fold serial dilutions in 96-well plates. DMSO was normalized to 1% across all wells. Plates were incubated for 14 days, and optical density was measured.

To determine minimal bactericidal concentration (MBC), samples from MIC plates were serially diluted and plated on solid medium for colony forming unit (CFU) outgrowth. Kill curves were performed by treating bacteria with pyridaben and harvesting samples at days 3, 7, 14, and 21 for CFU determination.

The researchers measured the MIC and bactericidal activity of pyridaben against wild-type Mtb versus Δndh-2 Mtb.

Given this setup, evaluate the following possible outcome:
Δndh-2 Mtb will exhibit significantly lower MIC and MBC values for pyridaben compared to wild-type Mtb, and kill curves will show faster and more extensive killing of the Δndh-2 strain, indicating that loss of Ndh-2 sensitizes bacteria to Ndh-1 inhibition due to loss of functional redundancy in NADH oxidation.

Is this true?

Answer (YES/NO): YES